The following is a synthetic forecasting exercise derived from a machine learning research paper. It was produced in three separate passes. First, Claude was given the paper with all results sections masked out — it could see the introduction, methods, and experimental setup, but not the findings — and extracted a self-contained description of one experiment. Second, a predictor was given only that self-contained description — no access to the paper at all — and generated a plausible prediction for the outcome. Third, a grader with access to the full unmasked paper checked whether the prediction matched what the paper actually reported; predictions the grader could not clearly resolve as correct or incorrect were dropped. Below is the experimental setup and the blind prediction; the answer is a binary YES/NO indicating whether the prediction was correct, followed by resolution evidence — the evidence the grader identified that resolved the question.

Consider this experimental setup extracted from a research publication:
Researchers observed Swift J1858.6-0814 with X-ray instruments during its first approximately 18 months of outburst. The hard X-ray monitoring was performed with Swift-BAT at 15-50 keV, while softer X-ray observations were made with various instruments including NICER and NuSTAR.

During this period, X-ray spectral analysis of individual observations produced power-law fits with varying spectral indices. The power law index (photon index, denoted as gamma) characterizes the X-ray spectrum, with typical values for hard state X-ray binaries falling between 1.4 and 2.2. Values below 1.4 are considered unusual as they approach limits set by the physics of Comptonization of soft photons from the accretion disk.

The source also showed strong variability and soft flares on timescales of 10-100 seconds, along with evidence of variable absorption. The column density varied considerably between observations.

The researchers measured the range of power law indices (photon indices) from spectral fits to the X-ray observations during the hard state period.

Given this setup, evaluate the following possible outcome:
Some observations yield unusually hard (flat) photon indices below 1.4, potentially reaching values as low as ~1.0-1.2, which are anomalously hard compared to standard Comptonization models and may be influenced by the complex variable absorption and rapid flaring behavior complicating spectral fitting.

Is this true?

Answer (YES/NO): NO